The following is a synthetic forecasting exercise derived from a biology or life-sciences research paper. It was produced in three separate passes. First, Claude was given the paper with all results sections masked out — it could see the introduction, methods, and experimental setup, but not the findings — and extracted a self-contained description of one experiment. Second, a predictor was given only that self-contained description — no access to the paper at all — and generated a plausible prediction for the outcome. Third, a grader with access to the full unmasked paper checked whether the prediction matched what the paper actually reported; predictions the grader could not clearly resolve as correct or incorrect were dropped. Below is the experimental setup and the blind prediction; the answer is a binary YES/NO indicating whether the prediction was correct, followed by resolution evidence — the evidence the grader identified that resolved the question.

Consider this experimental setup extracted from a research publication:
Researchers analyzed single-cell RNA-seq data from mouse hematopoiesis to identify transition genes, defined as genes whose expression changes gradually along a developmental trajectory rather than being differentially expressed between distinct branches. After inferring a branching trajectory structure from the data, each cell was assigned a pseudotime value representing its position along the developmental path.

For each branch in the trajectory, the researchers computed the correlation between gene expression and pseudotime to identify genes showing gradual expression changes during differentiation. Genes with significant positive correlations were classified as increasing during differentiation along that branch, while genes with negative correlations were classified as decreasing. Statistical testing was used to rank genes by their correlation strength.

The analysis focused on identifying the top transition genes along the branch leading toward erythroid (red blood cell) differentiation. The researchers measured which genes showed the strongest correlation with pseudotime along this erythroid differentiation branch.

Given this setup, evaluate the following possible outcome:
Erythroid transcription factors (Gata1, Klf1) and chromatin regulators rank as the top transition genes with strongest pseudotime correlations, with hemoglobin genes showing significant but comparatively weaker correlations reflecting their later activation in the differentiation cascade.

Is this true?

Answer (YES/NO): NO